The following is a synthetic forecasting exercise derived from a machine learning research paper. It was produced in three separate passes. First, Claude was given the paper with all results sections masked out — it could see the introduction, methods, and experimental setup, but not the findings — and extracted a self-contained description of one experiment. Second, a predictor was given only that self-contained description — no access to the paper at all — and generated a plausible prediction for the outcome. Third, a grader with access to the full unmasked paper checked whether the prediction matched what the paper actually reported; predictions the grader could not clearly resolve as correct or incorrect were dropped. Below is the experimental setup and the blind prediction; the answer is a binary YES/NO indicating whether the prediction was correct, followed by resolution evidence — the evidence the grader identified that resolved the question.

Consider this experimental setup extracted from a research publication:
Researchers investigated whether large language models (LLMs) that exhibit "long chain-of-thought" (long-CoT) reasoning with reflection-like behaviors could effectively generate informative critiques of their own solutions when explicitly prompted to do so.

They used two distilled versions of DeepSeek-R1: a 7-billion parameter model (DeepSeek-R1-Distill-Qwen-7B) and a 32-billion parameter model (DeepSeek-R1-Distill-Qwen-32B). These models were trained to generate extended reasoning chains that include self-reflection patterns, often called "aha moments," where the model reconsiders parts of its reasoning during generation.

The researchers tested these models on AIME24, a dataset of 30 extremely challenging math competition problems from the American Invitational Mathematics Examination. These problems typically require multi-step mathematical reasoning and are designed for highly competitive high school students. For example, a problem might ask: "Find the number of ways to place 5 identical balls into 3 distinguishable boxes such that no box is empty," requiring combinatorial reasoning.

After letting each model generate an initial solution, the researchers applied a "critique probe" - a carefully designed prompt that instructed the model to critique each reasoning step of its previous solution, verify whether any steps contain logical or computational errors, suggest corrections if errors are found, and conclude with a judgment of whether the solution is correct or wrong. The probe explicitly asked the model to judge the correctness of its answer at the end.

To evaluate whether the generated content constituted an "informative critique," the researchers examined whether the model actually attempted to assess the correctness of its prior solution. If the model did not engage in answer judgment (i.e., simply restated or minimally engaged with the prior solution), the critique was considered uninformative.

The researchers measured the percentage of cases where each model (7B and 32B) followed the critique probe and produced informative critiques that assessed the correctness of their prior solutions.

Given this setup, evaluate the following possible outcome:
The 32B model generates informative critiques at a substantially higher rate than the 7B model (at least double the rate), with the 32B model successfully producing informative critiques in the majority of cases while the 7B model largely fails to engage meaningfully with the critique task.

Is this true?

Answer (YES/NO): NO